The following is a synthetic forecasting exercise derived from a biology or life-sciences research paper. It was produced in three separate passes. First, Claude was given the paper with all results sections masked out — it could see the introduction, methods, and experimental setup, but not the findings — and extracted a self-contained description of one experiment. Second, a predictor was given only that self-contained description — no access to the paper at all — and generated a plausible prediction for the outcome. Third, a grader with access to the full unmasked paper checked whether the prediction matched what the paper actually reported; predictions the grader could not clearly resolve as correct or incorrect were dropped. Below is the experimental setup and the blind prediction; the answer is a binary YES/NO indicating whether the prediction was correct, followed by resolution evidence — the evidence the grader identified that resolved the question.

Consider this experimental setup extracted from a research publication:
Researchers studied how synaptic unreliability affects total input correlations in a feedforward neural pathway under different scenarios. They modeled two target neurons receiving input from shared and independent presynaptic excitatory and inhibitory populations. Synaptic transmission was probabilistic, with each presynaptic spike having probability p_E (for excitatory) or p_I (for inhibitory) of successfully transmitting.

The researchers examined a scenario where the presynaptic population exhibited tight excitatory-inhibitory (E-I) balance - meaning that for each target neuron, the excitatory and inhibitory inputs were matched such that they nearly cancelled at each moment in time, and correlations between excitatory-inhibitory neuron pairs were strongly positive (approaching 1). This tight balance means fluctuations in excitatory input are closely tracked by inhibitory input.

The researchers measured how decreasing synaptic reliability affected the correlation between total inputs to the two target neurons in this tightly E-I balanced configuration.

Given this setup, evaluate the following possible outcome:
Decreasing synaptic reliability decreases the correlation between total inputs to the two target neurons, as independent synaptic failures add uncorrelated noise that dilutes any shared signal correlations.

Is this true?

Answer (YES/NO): NO